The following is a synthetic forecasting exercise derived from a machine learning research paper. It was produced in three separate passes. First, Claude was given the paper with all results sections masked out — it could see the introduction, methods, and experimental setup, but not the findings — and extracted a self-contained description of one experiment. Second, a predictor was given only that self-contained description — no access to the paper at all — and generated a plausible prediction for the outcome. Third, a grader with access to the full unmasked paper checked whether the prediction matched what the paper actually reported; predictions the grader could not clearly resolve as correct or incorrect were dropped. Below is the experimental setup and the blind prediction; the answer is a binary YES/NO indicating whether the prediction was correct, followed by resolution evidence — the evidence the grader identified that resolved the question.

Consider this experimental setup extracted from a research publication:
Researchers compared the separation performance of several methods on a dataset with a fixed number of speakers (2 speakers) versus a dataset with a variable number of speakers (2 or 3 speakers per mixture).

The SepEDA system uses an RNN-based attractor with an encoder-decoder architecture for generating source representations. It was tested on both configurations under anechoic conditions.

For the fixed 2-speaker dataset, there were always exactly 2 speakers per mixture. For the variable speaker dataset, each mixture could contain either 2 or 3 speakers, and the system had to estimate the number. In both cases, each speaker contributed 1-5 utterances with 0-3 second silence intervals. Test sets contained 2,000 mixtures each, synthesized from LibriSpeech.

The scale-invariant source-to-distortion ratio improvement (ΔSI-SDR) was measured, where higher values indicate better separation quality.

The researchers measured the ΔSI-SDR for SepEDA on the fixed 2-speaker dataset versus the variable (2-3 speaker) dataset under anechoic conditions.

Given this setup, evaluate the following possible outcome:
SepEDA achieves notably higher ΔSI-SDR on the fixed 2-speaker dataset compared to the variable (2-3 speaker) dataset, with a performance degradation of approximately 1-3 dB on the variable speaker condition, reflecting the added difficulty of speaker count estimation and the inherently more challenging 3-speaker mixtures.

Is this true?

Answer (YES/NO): YES